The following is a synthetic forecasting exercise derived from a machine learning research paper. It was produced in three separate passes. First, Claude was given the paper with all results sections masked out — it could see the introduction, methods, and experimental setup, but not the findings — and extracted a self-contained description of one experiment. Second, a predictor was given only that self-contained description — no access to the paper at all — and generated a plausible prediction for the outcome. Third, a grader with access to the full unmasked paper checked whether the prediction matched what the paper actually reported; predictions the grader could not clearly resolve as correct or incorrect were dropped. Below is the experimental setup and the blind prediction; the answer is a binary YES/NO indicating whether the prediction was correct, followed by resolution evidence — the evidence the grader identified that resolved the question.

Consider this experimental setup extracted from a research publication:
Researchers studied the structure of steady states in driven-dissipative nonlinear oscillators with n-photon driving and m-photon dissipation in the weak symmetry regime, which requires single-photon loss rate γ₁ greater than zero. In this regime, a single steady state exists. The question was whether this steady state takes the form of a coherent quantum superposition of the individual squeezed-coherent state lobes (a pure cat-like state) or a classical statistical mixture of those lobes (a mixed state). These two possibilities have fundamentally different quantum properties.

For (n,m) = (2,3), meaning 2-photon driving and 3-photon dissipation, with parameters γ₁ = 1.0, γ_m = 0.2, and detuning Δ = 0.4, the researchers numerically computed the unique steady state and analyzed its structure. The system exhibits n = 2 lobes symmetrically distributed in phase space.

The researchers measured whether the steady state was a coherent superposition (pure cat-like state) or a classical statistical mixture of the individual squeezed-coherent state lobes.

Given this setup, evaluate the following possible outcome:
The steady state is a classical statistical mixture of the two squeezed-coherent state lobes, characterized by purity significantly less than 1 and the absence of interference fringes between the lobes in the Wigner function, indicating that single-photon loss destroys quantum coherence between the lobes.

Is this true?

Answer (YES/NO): YES